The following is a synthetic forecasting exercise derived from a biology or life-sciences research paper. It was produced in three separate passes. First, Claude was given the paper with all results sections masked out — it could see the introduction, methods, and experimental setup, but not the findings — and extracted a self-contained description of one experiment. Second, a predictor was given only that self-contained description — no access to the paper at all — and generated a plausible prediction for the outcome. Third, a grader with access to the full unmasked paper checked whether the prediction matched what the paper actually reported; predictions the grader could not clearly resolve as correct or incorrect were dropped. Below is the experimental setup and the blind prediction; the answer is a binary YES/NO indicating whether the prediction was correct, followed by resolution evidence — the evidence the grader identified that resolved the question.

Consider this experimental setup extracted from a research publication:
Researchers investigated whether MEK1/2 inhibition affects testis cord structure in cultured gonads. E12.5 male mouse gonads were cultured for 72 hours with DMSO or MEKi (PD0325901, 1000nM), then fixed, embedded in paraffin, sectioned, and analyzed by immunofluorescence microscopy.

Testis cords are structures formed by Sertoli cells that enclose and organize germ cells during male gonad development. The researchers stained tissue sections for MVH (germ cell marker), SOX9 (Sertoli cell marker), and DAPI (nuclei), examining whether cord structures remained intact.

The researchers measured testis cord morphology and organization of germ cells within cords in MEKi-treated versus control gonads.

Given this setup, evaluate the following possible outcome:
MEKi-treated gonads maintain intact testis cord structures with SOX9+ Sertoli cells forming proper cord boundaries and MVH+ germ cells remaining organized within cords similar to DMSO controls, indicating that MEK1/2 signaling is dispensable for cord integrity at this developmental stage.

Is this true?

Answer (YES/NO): NO